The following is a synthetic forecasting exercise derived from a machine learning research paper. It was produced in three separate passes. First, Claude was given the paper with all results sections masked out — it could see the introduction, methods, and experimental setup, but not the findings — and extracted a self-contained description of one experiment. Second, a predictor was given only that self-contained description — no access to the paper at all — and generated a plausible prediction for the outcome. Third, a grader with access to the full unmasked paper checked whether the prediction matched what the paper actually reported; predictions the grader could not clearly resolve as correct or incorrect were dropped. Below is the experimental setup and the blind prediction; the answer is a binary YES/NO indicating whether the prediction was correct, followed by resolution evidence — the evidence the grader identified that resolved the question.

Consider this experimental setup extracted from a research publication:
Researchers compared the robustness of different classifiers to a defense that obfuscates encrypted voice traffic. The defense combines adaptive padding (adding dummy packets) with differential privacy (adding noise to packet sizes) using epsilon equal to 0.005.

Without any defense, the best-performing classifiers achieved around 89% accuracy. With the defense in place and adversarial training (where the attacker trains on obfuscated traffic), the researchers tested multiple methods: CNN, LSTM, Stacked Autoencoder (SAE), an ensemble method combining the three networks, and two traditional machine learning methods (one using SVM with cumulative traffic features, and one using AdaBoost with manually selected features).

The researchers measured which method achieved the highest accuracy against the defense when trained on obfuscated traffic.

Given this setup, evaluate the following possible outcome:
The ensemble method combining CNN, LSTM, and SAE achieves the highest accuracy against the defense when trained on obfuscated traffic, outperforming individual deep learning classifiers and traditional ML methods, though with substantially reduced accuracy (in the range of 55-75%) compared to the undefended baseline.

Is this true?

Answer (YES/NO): NO